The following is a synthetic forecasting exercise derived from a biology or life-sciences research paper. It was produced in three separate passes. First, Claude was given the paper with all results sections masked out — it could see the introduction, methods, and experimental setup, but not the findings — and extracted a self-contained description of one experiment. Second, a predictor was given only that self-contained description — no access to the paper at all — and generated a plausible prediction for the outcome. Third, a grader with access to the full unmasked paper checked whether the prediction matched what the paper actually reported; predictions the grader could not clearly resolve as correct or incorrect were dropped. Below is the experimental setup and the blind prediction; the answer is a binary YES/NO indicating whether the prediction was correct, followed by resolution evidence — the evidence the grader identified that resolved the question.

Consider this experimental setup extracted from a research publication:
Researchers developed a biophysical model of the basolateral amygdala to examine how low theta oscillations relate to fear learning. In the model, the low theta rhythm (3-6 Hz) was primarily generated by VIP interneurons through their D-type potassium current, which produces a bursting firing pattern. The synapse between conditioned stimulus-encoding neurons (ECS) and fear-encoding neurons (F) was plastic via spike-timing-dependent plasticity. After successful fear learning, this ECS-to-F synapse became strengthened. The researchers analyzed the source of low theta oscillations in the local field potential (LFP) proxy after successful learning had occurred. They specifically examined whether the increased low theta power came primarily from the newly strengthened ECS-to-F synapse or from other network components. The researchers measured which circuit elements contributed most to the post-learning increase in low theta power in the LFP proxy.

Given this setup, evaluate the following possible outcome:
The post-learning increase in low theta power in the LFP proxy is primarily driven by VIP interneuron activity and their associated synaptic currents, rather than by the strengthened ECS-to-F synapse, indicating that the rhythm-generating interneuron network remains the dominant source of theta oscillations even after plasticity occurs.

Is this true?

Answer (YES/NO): NO